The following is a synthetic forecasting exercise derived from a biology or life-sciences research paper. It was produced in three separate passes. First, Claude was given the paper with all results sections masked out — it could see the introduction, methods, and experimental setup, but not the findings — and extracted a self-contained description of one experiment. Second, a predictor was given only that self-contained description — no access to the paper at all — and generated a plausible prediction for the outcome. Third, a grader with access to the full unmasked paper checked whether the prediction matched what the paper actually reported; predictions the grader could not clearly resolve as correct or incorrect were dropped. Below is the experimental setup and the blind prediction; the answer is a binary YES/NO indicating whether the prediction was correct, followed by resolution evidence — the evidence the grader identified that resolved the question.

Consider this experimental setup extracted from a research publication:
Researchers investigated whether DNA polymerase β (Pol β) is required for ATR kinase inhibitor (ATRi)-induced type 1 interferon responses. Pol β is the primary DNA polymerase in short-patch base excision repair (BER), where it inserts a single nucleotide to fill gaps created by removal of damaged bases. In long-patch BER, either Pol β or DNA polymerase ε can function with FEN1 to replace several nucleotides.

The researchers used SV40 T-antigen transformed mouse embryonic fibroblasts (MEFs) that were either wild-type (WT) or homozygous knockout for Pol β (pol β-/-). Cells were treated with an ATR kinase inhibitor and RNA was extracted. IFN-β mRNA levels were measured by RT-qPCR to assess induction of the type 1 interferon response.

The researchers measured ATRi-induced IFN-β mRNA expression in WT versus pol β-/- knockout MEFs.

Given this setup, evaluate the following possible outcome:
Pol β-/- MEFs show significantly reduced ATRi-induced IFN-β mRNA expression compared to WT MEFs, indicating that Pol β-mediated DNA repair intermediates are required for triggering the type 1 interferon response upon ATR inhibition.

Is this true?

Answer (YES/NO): YES